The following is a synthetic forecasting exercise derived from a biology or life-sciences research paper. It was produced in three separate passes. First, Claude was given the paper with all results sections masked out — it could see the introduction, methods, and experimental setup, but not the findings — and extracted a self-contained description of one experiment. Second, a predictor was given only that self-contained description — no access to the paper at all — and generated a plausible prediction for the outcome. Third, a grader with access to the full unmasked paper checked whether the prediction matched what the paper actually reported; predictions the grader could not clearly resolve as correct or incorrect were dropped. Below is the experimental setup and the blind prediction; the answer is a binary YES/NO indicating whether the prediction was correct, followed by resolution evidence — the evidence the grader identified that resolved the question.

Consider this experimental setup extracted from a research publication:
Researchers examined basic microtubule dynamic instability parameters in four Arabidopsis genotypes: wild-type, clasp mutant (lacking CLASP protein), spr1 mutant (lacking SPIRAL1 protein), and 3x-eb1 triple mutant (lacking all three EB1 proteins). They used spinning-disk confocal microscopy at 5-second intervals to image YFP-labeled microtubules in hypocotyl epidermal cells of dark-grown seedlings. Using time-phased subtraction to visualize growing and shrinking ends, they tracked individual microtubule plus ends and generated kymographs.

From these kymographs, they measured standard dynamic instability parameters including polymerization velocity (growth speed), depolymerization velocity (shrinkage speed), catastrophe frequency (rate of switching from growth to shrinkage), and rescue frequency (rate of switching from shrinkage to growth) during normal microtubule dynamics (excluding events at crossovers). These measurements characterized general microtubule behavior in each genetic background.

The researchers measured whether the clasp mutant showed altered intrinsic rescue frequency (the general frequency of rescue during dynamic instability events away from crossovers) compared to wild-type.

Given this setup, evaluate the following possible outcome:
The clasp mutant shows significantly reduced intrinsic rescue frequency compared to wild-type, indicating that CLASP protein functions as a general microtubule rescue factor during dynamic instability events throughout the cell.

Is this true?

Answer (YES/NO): YES